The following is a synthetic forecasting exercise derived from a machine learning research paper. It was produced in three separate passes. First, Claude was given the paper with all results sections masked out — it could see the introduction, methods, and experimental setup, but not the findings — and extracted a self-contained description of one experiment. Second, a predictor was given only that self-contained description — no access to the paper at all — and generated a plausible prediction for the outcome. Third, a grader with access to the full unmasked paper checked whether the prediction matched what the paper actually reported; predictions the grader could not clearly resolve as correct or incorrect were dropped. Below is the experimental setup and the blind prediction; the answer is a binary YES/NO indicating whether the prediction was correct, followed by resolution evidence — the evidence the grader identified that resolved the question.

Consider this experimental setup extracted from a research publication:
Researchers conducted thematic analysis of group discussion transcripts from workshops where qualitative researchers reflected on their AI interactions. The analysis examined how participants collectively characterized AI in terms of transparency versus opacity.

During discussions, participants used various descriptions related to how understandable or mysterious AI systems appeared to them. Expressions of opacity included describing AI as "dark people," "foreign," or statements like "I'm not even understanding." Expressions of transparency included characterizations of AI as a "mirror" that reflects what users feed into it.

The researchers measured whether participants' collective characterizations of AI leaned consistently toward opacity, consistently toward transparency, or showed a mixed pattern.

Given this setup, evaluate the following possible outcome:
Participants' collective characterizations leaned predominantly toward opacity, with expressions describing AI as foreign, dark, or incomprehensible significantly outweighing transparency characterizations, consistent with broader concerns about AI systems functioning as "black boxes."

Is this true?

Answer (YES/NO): NO